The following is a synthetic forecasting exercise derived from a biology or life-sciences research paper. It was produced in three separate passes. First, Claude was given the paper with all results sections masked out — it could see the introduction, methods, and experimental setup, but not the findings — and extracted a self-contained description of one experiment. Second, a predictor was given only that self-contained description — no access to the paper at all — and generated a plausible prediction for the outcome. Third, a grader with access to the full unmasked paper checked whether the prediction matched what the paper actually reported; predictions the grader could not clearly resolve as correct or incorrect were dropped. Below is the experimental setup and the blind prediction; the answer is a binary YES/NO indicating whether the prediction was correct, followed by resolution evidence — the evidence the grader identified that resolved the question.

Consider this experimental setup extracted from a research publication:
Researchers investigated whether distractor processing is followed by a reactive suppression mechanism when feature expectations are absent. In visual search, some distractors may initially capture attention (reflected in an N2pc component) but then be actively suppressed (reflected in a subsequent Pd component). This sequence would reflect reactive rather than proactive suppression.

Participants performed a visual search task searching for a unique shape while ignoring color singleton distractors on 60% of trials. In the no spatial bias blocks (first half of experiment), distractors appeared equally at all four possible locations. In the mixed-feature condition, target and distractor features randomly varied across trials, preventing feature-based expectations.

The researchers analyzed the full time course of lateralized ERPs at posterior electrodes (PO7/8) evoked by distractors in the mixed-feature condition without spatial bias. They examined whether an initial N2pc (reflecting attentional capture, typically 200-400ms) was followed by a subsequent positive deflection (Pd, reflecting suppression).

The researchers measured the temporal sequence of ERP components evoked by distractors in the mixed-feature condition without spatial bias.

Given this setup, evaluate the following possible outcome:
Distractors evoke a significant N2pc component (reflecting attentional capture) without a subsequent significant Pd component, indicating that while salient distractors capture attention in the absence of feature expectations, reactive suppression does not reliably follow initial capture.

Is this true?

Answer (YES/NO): NO